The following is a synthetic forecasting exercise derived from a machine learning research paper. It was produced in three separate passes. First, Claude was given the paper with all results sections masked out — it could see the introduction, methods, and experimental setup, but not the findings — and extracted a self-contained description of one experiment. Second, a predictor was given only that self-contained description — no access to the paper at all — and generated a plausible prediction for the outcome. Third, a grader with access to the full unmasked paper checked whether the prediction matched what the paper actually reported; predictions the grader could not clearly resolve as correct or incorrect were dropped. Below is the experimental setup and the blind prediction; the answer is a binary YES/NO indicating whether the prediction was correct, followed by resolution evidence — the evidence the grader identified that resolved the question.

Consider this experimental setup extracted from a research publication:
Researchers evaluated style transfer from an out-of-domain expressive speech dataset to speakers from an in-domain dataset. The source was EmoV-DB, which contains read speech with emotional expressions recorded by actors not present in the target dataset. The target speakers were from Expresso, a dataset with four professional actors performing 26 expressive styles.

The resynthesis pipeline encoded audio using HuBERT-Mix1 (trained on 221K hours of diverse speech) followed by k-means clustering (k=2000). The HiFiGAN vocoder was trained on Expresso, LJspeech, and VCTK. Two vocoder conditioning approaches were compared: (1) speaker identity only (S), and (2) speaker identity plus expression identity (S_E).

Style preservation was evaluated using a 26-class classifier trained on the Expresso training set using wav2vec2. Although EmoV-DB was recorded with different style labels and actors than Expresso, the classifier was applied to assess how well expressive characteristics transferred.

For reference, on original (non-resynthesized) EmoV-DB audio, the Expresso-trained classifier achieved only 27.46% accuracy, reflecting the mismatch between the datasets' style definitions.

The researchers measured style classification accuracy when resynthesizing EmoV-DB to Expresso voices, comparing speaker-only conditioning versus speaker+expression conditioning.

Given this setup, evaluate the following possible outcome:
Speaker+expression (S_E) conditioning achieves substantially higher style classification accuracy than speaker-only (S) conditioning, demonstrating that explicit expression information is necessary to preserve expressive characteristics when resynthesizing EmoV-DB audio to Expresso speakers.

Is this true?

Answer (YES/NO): YES